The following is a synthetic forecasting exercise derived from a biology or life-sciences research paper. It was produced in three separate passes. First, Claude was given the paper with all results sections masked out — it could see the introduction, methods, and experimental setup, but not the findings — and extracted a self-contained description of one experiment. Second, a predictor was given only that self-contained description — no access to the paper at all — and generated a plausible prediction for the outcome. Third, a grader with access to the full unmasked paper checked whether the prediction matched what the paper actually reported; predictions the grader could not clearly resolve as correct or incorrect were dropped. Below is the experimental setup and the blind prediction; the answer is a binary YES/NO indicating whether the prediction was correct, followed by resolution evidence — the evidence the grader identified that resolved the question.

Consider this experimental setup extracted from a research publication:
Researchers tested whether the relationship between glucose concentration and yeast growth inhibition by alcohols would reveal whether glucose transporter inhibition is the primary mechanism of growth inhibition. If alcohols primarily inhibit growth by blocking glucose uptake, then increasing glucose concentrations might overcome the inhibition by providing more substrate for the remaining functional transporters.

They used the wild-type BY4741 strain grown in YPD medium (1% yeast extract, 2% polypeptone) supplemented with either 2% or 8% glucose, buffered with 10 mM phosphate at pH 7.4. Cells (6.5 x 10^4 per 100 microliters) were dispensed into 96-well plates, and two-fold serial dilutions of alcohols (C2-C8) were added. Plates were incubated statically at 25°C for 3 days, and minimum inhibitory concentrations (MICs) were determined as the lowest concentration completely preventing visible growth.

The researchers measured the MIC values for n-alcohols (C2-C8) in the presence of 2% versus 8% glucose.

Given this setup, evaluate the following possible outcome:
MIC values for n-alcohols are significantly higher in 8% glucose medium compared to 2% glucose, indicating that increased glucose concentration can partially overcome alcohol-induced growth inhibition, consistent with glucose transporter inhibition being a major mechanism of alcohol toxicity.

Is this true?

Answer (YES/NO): NO